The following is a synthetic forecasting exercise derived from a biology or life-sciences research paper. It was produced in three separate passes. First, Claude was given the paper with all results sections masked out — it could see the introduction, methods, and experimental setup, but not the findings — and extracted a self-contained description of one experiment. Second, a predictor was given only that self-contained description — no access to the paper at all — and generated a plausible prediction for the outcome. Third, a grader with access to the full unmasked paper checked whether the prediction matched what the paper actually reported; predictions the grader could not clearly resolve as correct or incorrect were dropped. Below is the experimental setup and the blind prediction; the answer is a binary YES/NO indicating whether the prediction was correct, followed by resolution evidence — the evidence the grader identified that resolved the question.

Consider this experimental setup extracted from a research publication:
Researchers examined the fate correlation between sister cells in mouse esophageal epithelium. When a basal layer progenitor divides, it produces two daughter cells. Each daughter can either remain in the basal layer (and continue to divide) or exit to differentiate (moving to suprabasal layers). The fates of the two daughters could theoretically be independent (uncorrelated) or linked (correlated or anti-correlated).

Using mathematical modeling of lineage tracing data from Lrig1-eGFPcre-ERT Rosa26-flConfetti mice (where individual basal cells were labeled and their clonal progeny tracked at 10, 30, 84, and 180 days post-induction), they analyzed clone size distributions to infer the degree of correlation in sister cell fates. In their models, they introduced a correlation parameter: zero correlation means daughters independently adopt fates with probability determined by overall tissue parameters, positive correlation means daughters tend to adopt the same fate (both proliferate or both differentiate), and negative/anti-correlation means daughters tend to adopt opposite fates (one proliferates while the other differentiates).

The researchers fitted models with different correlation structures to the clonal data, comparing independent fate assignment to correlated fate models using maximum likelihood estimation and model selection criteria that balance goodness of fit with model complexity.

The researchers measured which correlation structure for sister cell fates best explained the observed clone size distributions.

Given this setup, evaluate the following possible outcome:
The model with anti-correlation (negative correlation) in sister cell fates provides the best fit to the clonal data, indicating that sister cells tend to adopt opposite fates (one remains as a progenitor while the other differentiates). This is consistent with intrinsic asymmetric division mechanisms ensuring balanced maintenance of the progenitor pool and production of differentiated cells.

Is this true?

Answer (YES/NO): YES